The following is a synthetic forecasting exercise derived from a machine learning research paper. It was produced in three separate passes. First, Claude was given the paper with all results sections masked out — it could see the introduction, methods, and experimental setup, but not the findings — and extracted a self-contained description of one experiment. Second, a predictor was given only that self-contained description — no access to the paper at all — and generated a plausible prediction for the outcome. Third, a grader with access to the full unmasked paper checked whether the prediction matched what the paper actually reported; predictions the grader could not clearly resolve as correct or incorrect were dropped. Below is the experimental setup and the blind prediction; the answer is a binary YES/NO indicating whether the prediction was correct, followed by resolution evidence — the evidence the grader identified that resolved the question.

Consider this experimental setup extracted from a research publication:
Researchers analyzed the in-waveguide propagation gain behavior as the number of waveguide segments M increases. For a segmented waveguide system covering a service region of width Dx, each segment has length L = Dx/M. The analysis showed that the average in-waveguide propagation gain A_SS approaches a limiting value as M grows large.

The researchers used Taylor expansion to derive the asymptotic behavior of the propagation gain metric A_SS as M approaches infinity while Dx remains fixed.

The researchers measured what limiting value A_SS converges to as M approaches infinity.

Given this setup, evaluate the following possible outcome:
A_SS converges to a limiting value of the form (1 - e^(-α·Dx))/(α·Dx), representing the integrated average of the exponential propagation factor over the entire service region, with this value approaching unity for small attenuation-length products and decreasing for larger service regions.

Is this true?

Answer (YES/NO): NO